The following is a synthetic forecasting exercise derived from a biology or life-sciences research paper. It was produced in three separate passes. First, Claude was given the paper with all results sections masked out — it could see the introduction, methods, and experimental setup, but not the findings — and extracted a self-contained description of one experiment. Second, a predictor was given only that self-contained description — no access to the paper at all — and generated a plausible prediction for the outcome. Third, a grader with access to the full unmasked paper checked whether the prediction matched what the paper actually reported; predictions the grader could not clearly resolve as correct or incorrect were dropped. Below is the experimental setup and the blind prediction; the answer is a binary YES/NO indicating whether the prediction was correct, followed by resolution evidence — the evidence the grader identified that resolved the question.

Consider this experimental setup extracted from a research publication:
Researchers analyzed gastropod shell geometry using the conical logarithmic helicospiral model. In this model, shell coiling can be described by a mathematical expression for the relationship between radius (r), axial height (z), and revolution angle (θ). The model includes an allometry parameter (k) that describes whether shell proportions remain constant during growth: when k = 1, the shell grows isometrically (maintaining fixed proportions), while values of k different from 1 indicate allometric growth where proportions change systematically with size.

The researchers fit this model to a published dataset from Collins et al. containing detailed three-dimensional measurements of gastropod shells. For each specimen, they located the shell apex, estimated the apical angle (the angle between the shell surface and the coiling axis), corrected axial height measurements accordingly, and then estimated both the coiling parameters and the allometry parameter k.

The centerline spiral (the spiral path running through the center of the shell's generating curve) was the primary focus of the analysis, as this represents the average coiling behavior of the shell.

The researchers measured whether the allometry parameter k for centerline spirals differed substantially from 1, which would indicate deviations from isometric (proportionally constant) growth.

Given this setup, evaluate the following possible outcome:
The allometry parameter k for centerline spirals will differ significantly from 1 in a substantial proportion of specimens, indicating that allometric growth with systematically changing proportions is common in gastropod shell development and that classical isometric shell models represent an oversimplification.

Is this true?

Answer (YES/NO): NO